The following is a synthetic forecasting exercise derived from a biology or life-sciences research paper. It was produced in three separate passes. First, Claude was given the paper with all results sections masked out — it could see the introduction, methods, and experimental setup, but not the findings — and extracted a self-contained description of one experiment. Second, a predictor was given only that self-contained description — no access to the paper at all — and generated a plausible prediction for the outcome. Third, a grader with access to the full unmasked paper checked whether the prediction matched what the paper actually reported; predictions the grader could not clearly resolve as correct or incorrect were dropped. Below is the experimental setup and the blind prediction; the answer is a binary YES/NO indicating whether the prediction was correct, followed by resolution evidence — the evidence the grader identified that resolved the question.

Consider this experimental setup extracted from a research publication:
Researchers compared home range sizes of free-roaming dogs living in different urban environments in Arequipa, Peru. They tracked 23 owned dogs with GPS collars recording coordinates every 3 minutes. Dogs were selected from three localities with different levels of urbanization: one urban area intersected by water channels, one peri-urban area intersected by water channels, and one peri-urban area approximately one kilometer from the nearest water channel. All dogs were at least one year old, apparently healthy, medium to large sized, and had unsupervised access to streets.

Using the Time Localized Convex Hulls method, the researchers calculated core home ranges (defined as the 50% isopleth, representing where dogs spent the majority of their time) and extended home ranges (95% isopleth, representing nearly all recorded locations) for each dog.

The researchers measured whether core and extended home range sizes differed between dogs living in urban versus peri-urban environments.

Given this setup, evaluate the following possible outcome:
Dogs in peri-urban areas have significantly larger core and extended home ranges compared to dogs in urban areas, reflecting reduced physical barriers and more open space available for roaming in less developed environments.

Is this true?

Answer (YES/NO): NO